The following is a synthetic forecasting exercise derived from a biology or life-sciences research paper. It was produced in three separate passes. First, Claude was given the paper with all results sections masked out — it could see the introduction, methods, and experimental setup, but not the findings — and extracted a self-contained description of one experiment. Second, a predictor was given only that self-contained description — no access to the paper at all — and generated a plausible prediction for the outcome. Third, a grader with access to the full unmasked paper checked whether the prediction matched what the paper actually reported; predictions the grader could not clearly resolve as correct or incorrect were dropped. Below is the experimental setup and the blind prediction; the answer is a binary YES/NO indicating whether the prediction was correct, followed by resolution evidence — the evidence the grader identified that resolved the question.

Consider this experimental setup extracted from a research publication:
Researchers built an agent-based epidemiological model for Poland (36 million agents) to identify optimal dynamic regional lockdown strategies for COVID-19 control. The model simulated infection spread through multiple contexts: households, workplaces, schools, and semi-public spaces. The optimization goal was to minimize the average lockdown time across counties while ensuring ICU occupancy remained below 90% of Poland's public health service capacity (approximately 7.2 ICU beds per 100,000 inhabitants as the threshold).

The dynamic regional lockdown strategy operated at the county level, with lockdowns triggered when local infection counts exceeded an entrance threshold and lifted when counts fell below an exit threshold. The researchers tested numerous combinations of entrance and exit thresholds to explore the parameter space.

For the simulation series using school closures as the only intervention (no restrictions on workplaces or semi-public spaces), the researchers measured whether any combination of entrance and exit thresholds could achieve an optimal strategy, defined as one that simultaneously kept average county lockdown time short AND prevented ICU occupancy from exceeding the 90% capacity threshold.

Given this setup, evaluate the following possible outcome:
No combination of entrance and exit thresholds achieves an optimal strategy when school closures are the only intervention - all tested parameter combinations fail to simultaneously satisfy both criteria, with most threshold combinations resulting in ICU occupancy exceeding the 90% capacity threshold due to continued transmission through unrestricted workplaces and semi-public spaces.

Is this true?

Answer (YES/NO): YES